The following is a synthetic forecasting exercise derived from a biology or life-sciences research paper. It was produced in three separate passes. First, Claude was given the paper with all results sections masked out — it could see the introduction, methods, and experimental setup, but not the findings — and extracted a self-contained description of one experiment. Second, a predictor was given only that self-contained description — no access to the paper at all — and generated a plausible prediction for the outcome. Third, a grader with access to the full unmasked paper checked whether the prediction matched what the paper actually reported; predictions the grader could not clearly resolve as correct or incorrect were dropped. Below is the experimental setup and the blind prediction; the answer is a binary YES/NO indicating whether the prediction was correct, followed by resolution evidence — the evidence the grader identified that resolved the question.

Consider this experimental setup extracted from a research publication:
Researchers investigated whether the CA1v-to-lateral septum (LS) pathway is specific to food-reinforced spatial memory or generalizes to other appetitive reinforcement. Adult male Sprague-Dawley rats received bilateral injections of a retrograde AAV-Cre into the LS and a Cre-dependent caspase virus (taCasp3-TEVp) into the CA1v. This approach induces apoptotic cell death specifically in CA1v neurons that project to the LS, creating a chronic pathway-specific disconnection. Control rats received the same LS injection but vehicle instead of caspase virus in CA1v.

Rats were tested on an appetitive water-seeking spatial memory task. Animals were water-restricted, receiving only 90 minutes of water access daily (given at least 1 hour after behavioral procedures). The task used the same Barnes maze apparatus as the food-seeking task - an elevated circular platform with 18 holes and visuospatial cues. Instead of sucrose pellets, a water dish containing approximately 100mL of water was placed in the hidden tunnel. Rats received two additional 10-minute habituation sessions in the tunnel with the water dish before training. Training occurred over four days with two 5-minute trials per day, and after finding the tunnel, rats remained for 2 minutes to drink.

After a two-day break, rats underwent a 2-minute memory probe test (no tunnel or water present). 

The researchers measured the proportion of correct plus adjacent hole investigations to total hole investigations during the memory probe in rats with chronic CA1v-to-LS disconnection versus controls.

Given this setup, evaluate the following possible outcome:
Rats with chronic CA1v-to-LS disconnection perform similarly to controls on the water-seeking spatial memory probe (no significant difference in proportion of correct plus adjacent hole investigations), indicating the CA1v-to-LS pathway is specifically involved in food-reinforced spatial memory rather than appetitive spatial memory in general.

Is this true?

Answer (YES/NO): NO